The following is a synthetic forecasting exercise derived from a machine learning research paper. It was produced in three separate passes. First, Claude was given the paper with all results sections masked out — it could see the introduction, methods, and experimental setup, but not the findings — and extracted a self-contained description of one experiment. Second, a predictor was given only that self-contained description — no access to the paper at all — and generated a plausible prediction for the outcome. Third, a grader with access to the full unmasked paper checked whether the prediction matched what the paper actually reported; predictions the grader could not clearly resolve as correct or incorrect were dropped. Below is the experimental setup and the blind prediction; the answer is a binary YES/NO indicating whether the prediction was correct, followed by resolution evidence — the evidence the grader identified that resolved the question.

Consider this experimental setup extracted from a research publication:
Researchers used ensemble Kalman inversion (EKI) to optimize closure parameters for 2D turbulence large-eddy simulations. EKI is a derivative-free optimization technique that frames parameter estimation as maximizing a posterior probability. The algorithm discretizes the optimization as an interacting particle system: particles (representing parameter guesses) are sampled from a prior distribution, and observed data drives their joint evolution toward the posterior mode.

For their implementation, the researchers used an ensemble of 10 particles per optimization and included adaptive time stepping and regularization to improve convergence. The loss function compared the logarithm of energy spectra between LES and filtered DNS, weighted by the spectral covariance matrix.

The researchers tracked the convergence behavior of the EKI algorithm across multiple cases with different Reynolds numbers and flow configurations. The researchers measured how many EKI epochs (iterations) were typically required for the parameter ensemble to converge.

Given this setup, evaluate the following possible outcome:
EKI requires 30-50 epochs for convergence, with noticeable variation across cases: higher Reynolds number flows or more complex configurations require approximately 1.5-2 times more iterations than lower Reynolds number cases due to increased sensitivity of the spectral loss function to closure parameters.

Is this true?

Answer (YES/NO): NO